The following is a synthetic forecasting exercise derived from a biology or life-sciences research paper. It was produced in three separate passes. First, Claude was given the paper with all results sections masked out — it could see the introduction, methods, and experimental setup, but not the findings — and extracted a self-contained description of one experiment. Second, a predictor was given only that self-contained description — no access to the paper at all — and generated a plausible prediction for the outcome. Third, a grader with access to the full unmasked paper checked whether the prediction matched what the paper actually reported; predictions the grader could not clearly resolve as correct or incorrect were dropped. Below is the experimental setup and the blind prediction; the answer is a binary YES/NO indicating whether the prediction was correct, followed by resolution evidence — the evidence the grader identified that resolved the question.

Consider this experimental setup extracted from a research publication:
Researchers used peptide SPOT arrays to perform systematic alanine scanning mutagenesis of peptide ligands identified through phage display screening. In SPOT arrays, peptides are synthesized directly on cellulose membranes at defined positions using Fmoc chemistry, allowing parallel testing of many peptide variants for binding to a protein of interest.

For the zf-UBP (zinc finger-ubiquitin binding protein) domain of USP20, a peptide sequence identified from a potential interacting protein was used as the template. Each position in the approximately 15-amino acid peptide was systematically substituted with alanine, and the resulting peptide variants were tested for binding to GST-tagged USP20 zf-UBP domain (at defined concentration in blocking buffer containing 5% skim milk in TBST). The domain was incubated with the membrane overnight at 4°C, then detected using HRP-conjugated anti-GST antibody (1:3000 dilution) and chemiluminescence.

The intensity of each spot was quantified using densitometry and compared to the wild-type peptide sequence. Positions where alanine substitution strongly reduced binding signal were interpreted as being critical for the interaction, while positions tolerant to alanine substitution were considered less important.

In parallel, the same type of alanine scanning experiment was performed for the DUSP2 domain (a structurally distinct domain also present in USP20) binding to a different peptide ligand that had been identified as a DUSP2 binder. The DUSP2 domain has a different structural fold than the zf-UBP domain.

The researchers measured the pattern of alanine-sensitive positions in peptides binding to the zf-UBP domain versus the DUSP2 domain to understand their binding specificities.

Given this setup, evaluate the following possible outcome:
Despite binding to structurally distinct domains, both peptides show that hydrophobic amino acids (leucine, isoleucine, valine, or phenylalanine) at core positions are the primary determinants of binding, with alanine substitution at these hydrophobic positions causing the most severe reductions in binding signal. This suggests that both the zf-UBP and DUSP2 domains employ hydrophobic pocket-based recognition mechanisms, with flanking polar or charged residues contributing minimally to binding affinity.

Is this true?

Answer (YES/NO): NO